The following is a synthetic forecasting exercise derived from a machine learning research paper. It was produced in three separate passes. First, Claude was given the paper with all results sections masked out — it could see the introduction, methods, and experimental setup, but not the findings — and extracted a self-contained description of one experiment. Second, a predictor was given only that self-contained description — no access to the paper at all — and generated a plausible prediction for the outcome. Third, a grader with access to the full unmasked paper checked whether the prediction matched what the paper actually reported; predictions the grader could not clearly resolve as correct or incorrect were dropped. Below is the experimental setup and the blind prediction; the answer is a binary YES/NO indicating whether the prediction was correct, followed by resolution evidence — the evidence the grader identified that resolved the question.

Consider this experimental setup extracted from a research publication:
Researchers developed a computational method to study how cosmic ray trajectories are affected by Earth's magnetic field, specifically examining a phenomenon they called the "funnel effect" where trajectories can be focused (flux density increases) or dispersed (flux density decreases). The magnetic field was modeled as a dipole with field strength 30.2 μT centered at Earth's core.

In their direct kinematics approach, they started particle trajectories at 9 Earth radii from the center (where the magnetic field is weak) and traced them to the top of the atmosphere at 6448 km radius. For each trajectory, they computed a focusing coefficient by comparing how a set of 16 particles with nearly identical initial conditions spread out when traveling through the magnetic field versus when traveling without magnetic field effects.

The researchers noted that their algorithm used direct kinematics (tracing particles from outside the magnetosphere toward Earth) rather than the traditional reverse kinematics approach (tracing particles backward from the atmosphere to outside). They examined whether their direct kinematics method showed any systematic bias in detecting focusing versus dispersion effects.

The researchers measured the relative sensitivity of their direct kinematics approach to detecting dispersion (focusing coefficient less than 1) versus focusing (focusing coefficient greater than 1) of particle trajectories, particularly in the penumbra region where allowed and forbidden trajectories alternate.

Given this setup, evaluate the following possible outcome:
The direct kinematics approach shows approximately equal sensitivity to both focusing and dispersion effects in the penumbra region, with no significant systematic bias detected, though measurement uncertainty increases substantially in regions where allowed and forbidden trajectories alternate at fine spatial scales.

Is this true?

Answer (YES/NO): NO